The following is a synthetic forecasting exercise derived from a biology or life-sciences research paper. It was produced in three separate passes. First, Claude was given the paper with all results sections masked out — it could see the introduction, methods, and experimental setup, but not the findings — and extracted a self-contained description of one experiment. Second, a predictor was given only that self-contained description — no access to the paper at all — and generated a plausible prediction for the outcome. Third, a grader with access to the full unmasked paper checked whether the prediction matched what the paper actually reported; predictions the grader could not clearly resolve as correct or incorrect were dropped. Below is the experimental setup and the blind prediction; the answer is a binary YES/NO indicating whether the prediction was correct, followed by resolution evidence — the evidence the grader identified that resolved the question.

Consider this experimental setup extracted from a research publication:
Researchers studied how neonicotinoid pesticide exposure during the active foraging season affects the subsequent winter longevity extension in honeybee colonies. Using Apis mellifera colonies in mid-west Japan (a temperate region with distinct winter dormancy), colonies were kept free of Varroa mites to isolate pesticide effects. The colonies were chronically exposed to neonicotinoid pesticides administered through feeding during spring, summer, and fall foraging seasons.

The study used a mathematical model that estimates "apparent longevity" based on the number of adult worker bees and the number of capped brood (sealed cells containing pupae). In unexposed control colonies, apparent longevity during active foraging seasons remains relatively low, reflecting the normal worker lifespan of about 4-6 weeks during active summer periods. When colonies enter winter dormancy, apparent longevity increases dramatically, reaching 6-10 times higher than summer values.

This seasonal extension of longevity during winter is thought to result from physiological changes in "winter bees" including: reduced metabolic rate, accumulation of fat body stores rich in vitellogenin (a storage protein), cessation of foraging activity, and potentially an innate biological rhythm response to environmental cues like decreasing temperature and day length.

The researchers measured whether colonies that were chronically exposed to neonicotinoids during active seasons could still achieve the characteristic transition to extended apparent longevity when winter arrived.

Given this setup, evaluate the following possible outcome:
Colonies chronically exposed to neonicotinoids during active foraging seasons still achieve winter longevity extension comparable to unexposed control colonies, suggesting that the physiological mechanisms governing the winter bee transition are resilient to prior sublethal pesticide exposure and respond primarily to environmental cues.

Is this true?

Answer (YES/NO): NO